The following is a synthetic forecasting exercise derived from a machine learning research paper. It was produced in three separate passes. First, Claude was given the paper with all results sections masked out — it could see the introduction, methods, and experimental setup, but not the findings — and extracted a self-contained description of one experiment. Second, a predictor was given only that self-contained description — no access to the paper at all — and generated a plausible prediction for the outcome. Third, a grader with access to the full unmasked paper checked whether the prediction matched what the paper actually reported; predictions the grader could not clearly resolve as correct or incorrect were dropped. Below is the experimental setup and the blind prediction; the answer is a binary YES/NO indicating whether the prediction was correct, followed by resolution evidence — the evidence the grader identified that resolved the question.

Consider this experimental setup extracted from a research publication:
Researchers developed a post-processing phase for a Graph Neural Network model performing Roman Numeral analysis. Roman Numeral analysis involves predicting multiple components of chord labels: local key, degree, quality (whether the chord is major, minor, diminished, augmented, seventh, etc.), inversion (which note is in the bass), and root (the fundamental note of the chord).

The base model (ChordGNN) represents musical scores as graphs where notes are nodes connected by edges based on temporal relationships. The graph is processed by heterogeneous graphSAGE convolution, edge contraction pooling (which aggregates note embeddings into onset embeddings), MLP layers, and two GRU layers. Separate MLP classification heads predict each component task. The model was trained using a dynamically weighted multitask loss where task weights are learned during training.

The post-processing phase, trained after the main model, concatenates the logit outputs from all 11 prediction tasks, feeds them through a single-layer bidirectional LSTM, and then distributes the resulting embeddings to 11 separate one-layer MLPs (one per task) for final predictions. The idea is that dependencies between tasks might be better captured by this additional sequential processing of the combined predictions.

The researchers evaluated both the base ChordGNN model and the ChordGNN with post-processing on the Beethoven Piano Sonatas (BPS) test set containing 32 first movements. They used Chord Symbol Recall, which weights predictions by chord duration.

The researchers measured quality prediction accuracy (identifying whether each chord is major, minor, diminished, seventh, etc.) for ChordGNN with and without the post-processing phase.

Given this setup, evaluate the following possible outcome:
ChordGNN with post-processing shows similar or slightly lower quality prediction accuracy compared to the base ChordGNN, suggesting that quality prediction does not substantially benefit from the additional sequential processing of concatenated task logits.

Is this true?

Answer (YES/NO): YES